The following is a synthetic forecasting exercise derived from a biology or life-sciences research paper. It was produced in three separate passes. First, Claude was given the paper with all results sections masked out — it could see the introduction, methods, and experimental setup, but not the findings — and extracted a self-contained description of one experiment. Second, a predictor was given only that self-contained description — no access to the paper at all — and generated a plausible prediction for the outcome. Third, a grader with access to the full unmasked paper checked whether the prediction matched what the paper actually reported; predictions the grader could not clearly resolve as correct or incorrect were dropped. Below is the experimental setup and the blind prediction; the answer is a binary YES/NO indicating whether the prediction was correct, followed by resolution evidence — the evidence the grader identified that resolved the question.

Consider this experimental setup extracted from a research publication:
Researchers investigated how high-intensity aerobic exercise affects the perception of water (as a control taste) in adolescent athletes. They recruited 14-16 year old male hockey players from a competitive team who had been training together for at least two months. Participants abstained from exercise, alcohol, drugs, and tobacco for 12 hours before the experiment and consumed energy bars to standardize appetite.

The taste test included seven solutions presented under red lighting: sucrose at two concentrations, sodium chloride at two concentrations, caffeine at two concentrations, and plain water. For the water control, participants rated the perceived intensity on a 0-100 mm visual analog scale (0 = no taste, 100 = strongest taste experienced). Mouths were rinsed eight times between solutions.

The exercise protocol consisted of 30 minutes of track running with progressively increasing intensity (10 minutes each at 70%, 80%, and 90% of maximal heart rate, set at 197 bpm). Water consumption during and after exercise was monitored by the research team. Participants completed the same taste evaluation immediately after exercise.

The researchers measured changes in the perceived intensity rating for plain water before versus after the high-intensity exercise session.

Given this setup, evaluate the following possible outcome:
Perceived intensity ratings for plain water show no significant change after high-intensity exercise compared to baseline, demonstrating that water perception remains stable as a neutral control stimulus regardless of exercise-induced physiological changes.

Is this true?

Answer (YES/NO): YES